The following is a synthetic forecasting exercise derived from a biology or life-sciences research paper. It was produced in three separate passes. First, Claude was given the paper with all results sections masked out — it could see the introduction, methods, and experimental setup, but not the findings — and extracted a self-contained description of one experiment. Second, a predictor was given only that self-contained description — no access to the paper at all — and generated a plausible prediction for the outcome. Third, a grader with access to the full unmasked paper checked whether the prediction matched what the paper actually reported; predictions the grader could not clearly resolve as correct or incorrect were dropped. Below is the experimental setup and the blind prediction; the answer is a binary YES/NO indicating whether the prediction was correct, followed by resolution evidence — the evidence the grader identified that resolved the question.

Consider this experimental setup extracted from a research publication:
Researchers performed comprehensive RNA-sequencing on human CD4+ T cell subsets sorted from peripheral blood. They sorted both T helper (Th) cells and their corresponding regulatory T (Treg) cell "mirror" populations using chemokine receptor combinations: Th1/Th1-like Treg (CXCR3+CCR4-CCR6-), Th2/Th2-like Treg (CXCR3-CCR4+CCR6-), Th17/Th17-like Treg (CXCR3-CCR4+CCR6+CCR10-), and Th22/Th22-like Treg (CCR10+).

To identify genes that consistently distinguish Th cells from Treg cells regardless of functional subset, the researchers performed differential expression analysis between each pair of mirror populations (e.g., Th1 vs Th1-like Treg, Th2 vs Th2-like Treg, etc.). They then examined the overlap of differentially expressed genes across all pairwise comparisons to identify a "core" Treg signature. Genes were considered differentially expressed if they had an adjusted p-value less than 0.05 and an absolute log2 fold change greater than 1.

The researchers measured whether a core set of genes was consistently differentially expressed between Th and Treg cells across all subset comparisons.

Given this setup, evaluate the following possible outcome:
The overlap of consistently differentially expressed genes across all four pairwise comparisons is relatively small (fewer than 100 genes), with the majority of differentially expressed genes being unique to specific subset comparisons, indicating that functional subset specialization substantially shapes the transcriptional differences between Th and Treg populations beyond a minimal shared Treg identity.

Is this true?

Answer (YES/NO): NO